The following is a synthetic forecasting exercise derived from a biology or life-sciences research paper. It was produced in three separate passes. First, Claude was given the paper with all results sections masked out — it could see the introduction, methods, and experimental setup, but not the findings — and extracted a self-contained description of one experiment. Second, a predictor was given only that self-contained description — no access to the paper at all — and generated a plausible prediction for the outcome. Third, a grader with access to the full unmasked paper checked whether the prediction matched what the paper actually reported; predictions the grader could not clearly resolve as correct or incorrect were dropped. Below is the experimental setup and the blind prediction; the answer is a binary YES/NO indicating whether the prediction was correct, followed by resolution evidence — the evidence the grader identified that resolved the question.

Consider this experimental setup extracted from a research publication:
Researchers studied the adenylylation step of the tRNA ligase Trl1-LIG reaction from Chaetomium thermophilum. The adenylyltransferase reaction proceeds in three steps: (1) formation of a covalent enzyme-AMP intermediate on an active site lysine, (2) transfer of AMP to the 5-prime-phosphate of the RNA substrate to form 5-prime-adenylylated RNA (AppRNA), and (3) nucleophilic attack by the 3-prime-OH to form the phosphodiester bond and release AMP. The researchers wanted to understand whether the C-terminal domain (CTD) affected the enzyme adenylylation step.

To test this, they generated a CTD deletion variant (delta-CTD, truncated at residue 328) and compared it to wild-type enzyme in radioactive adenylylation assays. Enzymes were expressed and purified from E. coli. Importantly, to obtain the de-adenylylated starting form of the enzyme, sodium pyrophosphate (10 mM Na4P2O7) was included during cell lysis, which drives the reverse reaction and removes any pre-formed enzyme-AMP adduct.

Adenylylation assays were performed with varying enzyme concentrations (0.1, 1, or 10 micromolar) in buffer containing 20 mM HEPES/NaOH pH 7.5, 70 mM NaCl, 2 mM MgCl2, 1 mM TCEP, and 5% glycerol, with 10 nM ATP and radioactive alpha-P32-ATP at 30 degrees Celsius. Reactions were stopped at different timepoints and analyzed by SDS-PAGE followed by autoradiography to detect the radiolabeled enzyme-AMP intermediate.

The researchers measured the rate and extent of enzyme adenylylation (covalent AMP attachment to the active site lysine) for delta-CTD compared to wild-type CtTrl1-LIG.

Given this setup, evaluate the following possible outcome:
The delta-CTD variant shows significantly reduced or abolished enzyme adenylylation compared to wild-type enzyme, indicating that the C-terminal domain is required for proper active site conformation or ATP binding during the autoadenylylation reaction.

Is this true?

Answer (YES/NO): NO